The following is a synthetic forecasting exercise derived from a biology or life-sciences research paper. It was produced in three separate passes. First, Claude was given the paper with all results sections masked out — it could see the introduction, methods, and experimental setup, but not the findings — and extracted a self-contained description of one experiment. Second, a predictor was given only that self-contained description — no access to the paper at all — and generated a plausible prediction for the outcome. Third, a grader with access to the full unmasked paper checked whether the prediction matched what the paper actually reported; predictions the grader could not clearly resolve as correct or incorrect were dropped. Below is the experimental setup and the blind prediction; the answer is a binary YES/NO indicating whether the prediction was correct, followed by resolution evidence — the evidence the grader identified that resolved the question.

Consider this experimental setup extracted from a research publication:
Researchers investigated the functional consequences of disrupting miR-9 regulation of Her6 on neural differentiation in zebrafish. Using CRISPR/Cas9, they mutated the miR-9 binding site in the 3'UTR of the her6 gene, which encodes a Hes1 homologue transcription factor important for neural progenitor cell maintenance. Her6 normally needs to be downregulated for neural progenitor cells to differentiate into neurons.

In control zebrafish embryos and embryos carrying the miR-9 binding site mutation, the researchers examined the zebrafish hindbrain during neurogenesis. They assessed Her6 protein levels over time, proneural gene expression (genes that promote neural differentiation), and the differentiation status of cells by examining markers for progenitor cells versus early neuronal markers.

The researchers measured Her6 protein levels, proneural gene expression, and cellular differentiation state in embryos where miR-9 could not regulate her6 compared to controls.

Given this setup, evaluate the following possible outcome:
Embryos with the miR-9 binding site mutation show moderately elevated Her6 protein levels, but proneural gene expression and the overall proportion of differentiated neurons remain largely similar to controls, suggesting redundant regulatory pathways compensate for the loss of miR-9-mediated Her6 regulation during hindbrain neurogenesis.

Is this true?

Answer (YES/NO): NO